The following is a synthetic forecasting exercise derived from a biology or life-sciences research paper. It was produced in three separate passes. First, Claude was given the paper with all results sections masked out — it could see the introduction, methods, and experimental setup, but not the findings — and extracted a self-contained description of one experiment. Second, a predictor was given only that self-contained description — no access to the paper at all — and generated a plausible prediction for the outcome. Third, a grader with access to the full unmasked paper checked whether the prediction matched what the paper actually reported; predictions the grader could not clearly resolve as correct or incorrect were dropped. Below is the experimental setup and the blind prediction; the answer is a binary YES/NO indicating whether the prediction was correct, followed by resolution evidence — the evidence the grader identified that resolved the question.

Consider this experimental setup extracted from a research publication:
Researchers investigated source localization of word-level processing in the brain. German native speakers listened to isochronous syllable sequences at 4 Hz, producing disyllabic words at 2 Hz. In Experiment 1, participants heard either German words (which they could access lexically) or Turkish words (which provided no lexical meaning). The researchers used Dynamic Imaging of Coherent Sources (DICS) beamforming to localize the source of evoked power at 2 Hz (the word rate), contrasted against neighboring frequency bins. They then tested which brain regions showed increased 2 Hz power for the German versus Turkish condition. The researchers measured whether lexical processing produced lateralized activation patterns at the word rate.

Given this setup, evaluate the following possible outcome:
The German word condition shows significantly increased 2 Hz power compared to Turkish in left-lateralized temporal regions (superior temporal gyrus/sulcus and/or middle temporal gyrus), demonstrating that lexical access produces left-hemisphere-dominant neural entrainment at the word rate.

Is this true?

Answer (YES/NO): NO